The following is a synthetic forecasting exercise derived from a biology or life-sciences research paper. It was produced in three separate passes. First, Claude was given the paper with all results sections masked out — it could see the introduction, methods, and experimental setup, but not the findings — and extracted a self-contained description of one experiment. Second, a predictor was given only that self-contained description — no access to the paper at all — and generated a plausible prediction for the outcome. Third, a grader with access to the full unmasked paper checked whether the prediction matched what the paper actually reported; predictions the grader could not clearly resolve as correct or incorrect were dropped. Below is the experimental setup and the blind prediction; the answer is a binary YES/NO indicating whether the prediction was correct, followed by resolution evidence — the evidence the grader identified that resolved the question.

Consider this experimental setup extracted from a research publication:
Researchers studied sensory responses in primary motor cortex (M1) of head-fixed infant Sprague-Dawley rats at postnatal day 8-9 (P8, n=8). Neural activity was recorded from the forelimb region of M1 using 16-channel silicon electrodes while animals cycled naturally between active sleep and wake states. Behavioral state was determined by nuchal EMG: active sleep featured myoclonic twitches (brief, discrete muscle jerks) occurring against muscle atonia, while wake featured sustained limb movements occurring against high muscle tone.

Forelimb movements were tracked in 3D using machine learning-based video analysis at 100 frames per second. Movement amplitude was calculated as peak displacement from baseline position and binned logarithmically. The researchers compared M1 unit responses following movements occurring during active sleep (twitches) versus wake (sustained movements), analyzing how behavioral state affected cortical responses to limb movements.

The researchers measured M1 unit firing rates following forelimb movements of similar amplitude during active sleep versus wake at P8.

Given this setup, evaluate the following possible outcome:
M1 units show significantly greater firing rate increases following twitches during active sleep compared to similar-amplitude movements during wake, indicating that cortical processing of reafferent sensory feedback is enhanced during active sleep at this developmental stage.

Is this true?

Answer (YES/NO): YES